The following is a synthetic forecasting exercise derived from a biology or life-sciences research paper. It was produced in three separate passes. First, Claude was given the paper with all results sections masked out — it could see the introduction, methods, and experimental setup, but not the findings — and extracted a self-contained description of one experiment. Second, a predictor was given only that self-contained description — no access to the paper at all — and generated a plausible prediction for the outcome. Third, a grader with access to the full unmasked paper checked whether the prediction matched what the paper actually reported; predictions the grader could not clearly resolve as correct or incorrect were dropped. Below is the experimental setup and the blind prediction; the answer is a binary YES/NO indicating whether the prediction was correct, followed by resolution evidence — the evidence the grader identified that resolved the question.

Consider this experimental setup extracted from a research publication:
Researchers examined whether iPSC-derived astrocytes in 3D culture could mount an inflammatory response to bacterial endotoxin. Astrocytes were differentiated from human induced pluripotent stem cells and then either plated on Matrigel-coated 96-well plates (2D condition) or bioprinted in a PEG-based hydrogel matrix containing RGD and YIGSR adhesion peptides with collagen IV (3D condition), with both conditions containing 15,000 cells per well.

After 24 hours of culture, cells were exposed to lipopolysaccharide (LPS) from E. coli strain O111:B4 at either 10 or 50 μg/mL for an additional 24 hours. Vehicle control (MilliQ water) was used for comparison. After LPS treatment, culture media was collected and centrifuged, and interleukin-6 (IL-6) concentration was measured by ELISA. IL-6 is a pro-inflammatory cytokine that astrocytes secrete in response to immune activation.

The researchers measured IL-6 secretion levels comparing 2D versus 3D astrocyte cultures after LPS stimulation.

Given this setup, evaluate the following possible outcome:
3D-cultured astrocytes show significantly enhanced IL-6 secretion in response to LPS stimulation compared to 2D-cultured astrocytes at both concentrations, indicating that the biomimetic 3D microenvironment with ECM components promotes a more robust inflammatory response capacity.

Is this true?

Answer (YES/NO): NO